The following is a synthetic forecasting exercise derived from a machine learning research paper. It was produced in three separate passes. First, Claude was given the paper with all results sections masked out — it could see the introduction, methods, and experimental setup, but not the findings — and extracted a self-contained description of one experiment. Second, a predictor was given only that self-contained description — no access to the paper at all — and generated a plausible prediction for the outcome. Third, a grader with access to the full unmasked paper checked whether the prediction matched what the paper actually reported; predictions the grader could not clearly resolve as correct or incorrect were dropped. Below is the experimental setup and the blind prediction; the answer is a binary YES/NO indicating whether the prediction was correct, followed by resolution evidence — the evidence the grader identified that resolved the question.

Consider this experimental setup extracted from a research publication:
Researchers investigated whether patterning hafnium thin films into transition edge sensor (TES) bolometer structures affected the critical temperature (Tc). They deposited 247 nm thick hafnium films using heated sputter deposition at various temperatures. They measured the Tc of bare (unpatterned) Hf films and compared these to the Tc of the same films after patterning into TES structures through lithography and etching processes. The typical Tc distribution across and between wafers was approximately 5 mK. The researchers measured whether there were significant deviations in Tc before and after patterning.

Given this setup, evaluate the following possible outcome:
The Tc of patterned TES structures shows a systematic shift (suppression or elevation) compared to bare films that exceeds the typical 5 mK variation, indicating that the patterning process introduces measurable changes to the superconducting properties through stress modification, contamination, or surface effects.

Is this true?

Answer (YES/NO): NO